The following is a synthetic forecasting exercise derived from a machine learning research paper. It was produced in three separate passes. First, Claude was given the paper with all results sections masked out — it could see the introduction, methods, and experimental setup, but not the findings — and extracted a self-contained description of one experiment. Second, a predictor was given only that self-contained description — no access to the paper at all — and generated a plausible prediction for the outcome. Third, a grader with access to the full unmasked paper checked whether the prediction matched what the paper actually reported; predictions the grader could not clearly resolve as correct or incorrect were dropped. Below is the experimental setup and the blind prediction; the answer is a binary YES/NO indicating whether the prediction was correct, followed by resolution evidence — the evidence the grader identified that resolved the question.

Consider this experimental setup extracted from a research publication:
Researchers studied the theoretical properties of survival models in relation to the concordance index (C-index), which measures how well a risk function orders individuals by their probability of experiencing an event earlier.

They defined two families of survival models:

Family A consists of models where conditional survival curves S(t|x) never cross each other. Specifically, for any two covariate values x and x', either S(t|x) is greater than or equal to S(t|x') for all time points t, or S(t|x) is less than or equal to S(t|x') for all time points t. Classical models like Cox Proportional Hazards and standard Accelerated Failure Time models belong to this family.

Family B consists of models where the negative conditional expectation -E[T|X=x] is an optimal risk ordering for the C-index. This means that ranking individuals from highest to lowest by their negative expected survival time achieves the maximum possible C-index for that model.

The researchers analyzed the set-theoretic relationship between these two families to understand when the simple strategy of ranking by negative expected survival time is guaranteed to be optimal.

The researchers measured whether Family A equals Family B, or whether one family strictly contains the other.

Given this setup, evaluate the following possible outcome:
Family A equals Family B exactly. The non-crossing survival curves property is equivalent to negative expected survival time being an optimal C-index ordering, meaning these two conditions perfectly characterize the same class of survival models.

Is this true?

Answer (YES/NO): NO